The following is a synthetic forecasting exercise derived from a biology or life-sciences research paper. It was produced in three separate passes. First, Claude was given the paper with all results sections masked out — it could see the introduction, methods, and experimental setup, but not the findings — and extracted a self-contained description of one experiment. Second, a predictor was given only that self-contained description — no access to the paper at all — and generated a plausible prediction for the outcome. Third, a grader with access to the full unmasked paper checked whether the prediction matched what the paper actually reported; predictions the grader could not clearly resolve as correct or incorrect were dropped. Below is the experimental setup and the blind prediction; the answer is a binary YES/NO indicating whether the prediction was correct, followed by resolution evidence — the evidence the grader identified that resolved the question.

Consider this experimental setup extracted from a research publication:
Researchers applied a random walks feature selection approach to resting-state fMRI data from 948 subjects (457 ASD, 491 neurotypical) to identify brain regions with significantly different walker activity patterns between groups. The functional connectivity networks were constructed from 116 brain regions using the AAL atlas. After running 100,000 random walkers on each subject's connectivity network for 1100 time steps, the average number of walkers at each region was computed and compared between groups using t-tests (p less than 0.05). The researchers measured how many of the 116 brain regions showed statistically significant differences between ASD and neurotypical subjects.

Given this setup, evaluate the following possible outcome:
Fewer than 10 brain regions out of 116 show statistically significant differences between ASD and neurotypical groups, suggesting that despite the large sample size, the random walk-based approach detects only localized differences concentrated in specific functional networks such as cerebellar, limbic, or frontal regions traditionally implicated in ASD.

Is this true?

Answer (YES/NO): NO